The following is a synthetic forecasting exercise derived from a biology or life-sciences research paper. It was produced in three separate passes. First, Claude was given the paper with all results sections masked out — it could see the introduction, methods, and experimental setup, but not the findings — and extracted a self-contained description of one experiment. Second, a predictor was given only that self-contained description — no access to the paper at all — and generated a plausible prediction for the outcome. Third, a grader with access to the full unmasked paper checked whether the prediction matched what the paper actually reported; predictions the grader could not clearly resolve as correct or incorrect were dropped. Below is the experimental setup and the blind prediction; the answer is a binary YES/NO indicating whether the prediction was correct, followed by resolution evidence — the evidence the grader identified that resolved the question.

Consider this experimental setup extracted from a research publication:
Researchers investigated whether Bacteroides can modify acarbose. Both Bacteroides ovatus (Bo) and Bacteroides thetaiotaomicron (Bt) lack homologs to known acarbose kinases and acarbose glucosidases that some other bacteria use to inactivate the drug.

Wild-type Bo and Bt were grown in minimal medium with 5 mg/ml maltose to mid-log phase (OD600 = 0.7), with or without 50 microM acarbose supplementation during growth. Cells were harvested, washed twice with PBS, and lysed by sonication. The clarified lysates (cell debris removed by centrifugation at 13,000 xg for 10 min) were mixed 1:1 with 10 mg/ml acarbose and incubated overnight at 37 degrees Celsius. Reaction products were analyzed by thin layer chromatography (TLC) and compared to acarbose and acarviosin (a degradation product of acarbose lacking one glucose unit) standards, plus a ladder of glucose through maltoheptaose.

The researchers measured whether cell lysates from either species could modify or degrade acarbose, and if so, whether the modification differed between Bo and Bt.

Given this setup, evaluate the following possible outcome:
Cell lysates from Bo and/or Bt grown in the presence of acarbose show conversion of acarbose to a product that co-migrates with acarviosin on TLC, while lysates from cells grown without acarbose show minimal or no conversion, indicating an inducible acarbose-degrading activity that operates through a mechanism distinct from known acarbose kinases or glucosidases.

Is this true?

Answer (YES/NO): NO